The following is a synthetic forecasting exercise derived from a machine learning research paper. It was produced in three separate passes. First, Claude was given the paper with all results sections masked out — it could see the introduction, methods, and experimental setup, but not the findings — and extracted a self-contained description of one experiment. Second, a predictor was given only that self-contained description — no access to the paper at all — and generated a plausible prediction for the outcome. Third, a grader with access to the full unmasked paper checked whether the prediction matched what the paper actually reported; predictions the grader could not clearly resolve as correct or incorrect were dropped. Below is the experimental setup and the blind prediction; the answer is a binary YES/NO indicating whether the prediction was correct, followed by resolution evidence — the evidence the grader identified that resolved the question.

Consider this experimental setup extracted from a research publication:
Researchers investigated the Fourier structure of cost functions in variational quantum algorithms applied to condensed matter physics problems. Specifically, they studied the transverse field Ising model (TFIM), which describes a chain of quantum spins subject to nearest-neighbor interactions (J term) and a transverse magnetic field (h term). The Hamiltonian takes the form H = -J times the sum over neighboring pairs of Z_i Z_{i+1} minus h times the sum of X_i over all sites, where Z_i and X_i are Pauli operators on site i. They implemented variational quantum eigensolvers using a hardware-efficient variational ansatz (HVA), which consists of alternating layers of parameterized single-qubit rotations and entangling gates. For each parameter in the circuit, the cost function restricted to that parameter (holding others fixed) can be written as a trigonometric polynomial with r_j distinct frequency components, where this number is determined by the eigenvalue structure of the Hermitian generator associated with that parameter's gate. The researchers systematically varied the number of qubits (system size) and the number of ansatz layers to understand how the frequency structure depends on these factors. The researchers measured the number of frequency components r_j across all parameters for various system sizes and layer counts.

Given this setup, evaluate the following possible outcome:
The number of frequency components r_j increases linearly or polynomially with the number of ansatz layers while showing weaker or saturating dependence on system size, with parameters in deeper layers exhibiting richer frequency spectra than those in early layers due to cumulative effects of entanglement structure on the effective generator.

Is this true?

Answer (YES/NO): NO